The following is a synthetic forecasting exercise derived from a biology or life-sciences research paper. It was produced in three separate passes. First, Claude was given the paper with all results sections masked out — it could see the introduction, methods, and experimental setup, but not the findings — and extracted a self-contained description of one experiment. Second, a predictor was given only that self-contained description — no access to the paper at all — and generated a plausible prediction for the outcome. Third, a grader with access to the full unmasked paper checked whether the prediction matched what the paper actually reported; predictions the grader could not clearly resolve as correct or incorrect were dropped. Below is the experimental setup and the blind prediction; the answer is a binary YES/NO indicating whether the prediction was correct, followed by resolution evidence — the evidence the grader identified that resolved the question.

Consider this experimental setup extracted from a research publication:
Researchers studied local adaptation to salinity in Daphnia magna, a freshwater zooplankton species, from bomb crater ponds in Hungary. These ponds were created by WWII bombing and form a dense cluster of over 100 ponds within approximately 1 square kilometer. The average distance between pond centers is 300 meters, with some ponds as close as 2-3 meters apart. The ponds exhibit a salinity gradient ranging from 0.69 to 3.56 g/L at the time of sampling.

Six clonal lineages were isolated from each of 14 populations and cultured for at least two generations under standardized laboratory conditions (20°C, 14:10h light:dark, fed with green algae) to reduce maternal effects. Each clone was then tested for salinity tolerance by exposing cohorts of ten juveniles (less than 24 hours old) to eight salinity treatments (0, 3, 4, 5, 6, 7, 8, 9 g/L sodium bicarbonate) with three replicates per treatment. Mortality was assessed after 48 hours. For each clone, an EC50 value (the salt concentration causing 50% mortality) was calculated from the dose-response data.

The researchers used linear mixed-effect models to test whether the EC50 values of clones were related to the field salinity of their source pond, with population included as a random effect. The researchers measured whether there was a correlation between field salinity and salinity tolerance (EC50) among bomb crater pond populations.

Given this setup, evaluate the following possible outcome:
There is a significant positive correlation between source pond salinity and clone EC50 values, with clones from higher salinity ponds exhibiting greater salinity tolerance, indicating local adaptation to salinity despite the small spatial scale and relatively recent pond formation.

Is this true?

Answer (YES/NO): YES